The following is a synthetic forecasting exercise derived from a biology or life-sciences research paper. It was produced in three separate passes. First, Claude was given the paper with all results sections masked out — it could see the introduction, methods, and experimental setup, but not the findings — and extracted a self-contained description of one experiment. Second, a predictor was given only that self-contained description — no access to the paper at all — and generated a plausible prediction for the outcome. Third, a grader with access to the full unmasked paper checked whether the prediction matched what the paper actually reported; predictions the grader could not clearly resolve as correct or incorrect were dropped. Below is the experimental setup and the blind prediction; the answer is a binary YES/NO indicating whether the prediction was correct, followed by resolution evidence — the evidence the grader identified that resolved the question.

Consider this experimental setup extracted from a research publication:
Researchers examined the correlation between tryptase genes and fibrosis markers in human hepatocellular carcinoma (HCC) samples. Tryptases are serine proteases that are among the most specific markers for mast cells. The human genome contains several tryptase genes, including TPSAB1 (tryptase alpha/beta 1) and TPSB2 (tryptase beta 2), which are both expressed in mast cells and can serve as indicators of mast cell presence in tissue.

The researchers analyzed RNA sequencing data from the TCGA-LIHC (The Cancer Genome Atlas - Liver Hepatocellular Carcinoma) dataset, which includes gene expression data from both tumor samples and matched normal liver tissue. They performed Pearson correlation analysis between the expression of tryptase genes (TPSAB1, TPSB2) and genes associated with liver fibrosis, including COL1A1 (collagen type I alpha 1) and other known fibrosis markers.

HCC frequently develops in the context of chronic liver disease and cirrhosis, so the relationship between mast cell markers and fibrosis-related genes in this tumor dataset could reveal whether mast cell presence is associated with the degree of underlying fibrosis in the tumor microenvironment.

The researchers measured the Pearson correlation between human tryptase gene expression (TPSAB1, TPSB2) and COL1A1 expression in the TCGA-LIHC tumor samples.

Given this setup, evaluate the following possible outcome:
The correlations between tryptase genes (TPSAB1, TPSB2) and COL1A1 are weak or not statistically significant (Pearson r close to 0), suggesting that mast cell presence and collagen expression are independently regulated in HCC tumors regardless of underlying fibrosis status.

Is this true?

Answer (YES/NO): NO